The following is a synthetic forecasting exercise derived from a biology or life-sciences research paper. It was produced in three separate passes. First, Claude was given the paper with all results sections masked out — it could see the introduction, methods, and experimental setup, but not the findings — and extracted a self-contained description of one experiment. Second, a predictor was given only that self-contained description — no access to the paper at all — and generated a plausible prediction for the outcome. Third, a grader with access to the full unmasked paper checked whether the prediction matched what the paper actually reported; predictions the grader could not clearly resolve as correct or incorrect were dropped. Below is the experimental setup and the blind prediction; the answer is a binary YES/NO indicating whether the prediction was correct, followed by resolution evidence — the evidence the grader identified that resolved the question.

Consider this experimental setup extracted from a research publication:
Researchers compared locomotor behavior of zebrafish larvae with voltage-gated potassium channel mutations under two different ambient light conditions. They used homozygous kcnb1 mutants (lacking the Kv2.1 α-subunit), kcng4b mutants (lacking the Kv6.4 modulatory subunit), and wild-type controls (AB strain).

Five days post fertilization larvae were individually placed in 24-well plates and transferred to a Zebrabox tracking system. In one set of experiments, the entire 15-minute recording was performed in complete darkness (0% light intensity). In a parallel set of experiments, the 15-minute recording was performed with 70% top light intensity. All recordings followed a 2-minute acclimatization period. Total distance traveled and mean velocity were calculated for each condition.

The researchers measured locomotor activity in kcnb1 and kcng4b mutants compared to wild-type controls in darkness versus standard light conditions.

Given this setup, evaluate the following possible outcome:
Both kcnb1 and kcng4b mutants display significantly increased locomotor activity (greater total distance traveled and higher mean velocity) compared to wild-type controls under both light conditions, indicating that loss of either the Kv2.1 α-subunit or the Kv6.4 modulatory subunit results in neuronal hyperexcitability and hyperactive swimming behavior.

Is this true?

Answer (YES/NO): NO